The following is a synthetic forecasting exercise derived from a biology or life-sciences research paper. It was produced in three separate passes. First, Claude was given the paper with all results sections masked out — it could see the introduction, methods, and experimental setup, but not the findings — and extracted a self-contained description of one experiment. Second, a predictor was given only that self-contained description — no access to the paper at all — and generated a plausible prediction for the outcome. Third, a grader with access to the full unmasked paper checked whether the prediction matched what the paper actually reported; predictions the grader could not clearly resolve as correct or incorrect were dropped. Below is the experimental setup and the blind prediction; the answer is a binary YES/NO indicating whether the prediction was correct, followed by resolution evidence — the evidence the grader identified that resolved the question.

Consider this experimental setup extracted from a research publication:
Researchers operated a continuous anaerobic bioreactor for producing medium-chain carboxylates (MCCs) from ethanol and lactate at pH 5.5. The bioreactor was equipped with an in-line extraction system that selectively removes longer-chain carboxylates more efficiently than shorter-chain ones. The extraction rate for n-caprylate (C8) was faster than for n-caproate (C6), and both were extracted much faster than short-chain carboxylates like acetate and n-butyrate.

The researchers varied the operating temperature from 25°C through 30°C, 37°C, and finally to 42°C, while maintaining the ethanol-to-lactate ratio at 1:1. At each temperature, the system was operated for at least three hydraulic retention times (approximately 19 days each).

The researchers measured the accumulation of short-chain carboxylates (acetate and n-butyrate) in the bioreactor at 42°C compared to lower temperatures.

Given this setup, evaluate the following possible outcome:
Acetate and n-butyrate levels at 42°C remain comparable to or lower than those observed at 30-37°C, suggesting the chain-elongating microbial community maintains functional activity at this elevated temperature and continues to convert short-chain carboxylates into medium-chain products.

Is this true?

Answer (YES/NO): NO